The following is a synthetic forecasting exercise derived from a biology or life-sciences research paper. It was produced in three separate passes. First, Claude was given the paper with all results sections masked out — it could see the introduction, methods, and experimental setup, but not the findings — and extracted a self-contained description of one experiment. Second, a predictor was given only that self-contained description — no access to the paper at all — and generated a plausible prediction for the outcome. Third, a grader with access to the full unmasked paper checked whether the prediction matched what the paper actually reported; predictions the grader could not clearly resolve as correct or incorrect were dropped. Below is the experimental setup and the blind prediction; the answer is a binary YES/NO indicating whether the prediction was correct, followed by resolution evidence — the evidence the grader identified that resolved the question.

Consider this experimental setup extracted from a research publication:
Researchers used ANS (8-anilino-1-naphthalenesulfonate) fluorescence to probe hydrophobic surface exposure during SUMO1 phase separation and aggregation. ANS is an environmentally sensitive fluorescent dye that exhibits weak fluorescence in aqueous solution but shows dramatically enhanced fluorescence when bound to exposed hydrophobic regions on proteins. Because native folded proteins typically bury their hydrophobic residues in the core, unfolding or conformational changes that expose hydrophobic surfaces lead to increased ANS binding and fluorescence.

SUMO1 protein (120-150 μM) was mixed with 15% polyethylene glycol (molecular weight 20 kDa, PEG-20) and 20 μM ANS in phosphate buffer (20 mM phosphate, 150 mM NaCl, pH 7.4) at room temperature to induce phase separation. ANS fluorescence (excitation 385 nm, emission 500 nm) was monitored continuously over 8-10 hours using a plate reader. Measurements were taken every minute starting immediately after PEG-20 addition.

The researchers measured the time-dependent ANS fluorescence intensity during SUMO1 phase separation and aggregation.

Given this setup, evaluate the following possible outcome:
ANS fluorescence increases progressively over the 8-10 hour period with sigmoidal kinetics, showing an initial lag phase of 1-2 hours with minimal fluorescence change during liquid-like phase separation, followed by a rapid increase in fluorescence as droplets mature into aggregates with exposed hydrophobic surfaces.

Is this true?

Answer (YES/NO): NO